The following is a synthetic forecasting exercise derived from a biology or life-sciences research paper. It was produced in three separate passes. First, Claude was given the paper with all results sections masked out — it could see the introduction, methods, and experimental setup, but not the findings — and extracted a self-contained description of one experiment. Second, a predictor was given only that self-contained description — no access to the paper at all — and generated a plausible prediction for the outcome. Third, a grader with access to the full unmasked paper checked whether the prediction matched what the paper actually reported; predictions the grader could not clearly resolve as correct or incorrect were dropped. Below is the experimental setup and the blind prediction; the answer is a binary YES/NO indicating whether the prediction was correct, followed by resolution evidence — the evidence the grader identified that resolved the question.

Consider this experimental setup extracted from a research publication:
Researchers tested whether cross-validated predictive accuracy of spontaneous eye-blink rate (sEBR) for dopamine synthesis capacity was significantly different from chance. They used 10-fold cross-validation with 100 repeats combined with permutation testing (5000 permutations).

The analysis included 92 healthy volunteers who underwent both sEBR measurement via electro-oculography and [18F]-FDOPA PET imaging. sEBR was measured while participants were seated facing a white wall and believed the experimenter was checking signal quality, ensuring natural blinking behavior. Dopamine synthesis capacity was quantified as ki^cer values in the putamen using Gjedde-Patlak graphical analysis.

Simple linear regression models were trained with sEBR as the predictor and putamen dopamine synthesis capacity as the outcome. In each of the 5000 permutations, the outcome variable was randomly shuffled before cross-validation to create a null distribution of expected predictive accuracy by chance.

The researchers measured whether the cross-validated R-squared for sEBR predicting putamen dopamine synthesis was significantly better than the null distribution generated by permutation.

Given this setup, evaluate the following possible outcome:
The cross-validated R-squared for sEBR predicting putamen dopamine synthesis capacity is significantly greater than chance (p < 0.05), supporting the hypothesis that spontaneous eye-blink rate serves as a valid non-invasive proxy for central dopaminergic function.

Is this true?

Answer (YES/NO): NO